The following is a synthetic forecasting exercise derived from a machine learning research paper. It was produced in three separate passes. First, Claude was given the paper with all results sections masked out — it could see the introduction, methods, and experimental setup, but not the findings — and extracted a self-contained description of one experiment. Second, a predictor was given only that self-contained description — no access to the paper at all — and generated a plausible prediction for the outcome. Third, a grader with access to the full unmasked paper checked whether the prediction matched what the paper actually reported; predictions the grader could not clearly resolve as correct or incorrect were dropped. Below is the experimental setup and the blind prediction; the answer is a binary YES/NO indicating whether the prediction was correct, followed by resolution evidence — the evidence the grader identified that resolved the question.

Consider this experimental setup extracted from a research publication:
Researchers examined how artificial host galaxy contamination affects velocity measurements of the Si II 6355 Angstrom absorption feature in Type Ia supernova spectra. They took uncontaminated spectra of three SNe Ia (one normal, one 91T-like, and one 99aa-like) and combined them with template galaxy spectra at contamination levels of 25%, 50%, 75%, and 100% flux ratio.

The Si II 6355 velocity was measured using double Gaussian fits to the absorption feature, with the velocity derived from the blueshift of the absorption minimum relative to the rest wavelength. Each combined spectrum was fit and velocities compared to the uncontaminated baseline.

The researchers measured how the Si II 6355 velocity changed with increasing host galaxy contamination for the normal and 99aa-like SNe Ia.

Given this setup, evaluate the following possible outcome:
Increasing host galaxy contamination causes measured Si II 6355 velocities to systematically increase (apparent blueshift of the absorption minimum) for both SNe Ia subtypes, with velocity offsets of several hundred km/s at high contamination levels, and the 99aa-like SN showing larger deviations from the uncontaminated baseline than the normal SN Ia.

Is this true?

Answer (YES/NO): NO